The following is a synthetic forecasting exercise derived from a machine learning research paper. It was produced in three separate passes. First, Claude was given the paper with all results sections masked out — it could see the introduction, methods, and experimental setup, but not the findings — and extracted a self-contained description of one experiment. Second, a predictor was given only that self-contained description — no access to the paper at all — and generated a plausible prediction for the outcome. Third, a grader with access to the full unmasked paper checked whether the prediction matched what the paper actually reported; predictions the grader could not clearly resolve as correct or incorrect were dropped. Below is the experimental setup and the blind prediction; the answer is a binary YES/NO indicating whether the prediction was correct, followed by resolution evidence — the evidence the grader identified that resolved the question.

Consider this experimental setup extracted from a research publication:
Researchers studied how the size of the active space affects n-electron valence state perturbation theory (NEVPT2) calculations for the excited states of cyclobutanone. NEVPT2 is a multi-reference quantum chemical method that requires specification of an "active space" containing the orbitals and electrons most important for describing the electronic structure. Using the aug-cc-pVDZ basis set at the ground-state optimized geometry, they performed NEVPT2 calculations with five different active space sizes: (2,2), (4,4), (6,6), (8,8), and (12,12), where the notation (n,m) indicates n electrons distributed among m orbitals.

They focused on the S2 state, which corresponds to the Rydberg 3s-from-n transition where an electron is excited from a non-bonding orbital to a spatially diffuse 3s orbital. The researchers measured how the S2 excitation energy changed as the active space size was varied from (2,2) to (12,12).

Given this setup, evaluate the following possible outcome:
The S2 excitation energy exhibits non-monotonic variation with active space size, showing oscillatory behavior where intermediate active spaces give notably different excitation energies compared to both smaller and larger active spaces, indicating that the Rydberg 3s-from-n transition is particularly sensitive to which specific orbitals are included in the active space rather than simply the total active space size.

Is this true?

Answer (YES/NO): NO